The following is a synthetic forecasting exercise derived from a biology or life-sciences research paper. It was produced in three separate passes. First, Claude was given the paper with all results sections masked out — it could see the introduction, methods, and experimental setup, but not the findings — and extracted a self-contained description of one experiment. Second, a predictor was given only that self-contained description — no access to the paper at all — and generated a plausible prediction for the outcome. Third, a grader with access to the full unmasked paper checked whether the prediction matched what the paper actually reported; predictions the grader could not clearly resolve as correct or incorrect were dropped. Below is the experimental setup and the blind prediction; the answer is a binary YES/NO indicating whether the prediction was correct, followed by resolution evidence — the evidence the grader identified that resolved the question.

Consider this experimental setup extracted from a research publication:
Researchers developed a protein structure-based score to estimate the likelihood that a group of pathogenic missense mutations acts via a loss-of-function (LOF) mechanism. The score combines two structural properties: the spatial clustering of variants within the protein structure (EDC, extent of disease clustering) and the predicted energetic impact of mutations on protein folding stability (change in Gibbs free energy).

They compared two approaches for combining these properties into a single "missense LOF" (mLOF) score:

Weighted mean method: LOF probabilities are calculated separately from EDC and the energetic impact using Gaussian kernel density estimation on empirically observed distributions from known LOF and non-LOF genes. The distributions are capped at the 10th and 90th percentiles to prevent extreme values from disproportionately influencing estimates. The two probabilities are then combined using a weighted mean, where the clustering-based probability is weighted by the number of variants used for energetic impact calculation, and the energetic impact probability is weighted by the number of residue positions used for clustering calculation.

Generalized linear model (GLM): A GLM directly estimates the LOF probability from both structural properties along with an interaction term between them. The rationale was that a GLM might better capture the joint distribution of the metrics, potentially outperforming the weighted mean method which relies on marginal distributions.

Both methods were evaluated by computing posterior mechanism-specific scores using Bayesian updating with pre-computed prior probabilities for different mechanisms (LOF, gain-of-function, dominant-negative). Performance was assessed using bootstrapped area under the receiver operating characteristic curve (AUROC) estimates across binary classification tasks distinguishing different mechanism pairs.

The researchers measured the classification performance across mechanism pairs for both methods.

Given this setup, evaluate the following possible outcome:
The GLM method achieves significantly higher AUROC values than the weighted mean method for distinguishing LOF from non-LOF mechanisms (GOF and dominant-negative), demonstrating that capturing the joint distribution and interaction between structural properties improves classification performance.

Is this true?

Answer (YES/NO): NO